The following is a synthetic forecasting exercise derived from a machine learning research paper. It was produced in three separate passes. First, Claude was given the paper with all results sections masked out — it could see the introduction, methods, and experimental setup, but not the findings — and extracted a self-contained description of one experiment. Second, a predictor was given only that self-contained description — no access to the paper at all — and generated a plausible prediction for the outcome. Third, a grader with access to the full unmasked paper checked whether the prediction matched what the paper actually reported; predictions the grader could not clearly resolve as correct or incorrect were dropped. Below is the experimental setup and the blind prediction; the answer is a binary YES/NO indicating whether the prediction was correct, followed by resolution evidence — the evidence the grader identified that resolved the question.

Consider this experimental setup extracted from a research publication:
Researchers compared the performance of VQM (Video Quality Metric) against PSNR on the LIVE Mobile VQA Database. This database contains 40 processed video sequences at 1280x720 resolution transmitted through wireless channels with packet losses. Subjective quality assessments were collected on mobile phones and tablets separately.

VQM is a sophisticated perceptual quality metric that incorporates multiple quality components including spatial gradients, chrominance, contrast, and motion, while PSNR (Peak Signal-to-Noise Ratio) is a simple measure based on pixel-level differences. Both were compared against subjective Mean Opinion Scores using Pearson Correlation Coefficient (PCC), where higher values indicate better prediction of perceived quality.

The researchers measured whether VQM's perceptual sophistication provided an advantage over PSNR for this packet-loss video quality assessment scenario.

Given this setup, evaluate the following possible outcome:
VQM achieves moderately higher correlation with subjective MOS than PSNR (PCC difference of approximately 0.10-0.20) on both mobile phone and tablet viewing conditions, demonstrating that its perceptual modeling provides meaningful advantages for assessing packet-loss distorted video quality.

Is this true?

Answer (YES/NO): NO